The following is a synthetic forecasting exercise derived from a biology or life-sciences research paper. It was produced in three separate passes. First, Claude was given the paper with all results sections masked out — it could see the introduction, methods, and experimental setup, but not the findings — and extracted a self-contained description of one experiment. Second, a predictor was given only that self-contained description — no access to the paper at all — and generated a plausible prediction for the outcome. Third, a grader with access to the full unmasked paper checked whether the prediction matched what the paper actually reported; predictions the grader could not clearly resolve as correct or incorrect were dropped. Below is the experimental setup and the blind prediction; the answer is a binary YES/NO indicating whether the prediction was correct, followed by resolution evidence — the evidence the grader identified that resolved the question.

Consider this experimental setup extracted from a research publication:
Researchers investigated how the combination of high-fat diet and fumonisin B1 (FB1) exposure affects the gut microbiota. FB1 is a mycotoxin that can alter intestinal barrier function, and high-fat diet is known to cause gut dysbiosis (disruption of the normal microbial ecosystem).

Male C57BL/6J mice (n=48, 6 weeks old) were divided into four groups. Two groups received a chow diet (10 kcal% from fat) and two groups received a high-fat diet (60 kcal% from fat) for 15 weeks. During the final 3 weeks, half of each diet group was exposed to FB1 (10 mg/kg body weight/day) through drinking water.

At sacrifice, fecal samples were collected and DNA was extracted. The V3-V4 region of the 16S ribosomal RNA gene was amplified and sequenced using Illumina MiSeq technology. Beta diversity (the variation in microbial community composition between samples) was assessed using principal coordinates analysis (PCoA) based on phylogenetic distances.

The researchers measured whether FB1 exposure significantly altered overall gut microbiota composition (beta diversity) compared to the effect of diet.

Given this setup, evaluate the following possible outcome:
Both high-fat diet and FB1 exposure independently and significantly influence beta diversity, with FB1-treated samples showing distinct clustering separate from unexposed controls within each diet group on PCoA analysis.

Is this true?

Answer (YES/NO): NO